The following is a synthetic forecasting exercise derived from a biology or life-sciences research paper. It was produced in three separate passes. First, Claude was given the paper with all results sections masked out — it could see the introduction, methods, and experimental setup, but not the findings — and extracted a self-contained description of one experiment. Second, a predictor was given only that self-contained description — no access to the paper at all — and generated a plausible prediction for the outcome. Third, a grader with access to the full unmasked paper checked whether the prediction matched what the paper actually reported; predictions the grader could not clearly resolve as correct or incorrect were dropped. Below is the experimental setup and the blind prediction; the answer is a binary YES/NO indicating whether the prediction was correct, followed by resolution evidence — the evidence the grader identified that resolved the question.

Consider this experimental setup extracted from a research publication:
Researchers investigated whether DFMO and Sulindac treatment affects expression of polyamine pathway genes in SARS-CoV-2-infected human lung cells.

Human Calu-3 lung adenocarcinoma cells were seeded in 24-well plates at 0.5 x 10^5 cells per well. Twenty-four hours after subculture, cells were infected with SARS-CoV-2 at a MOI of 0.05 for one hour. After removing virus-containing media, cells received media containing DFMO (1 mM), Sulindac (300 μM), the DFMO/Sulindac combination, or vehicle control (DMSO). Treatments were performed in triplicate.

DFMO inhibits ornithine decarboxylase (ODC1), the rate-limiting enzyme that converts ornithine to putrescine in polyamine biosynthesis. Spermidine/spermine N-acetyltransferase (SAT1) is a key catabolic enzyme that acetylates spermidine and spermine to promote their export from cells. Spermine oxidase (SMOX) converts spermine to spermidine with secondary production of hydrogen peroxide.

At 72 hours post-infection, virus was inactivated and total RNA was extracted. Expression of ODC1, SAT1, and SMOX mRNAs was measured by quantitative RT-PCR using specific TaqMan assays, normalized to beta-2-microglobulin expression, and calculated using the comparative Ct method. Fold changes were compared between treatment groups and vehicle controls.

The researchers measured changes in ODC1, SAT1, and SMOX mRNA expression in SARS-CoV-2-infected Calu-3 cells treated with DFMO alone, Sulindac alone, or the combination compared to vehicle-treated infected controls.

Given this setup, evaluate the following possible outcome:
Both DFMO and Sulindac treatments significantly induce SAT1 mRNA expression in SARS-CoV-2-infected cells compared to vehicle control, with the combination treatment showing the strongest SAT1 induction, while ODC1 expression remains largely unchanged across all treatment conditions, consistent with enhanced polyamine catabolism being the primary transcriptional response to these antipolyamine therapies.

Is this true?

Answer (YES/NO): NO